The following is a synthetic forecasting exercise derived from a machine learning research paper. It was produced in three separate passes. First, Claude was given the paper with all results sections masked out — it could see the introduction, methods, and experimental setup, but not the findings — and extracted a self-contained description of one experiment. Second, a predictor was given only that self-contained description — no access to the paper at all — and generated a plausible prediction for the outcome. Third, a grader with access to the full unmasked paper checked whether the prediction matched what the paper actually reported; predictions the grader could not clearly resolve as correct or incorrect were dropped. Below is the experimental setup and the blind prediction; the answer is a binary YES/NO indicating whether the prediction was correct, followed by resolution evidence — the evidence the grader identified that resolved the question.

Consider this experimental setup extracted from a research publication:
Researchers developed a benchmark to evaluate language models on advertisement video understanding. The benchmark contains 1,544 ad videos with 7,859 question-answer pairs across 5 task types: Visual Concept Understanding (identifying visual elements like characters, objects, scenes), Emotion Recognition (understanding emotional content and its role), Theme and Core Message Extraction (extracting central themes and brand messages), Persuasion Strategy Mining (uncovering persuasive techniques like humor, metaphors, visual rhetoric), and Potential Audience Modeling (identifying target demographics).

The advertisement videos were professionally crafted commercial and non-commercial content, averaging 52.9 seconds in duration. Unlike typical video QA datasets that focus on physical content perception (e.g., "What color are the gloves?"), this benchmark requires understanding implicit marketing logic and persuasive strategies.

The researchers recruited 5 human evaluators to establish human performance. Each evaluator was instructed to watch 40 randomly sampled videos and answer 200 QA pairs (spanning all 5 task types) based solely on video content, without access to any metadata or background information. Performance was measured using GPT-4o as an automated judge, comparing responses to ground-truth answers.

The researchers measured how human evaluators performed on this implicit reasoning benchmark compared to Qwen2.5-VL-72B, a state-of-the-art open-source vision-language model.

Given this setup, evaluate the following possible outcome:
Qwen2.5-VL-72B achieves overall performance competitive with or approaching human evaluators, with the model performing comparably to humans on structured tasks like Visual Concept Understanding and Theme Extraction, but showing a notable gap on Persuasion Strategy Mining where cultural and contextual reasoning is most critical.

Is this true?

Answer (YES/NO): NO